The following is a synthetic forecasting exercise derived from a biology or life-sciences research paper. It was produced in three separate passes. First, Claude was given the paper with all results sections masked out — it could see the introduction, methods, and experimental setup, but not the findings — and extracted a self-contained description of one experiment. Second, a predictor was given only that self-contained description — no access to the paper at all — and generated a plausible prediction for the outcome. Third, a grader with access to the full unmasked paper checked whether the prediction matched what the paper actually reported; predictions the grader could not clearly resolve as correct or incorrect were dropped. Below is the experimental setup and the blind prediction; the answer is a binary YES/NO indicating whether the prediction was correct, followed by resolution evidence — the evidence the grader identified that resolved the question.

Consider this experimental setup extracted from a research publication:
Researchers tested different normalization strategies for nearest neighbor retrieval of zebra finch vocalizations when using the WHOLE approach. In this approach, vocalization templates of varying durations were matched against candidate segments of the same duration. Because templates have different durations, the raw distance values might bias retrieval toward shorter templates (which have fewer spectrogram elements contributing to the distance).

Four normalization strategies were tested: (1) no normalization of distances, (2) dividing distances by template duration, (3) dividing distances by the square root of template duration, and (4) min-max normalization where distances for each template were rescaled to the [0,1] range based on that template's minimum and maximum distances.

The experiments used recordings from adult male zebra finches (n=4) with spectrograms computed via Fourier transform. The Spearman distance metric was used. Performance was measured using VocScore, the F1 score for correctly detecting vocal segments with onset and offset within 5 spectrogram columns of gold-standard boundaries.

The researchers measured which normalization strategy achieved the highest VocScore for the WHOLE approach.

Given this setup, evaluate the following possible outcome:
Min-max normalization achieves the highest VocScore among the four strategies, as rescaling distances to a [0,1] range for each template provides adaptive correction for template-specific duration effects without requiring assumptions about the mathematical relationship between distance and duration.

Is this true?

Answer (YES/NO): NO